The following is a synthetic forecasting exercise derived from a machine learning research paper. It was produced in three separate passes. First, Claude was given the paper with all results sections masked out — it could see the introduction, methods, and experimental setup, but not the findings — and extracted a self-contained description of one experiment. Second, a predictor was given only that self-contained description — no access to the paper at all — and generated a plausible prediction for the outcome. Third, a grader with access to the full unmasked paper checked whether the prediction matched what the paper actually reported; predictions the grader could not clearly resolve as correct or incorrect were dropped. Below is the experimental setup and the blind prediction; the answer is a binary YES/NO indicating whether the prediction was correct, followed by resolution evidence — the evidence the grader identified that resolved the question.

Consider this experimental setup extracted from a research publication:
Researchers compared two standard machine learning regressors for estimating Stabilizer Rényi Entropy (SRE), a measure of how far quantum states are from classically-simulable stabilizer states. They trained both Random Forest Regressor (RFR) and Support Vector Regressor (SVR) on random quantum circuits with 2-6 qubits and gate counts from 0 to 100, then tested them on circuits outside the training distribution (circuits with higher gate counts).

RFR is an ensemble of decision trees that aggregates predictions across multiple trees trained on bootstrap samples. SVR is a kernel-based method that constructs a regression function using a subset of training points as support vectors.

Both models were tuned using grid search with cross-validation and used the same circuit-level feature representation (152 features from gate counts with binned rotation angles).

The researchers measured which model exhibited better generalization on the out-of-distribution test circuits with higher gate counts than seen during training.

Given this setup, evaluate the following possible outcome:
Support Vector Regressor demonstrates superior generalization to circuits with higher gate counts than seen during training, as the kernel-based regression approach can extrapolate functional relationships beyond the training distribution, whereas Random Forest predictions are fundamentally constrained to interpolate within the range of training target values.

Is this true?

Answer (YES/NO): YES